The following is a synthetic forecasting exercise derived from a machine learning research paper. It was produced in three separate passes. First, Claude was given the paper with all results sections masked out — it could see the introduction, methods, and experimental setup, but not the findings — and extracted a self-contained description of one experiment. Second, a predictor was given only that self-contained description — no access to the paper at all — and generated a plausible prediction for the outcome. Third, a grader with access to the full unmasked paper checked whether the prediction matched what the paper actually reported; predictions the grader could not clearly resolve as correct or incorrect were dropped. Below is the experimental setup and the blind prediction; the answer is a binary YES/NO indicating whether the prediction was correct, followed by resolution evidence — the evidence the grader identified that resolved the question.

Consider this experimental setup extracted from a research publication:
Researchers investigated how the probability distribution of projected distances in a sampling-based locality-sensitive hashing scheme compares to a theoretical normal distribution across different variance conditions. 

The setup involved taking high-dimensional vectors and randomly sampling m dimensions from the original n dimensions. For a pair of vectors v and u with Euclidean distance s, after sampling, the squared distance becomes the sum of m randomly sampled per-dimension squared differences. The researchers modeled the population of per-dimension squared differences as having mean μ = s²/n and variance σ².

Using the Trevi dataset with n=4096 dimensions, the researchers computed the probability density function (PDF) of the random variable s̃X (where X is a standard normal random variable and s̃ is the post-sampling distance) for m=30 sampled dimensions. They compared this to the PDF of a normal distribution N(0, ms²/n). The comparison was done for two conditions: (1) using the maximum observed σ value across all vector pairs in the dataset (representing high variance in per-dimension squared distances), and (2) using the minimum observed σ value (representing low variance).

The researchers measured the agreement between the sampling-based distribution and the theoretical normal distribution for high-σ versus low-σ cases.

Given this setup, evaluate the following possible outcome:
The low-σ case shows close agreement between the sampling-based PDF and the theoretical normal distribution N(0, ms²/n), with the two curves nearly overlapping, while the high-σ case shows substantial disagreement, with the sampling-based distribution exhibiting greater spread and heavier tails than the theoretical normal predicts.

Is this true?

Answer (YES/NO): NO